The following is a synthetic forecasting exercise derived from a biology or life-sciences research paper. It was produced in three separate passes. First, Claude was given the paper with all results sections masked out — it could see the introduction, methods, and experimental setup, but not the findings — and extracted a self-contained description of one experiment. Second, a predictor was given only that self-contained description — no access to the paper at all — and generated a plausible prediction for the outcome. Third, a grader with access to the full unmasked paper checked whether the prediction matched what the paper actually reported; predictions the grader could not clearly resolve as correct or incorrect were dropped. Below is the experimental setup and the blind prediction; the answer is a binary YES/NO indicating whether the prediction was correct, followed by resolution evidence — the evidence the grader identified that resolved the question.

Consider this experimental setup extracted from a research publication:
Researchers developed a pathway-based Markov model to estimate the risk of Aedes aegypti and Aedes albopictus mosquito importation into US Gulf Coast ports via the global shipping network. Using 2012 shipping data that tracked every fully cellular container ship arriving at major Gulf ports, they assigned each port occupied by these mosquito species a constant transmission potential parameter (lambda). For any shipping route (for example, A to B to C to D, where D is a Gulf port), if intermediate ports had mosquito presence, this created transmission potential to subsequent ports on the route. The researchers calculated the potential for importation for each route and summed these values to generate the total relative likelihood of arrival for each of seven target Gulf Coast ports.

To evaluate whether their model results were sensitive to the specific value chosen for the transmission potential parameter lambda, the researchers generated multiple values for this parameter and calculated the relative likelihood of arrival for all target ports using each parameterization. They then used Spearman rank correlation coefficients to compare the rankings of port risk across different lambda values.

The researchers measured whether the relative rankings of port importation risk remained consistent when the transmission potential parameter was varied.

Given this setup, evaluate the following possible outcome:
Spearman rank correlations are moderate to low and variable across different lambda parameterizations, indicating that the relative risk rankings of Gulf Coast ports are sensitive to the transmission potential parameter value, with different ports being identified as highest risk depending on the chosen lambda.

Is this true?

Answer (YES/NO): NO